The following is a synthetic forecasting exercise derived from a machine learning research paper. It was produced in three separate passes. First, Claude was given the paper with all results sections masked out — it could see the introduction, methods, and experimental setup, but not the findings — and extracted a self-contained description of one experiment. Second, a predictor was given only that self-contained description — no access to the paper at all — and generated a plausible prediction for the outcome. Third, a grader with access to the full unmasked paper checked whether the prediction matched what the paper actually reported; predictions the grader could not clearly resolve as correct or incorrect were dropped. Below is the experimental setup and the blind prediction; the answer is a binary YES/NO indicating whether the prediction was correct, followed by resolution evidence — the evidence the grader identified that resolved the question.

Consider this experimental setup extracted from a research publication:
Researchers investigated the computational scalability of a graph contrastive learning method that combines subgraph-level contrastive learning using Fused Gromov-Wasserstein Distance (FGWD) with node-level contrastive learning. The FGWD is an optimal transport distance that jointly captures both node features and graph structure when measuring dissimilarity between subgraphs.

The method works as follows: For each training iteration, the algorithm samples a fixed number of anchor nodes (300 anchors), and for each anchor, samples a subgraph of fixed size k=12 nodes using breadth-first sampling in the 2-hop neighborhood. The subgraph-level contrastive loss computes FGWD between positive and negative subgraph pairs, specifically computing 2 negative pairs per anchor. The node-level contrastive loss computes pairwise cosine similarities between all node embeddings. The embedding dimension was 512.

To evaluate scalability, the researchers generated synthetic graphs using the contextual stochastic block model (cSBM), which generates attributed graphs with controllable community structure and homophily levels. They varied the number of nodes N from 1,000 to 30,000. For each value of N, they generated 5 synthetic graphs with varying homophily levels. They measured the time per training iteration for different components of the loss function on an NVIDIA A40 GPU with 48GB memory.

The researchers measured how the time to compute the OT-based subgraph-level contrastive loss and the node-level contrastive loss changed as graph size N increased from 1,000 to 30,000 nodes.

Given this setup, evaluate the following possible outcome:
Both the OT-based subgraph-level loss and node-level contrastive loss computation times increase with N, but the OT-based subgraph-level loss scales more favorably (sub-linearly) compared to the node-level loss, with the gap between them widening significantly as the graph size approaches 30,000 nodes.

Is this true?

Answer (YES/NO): NO